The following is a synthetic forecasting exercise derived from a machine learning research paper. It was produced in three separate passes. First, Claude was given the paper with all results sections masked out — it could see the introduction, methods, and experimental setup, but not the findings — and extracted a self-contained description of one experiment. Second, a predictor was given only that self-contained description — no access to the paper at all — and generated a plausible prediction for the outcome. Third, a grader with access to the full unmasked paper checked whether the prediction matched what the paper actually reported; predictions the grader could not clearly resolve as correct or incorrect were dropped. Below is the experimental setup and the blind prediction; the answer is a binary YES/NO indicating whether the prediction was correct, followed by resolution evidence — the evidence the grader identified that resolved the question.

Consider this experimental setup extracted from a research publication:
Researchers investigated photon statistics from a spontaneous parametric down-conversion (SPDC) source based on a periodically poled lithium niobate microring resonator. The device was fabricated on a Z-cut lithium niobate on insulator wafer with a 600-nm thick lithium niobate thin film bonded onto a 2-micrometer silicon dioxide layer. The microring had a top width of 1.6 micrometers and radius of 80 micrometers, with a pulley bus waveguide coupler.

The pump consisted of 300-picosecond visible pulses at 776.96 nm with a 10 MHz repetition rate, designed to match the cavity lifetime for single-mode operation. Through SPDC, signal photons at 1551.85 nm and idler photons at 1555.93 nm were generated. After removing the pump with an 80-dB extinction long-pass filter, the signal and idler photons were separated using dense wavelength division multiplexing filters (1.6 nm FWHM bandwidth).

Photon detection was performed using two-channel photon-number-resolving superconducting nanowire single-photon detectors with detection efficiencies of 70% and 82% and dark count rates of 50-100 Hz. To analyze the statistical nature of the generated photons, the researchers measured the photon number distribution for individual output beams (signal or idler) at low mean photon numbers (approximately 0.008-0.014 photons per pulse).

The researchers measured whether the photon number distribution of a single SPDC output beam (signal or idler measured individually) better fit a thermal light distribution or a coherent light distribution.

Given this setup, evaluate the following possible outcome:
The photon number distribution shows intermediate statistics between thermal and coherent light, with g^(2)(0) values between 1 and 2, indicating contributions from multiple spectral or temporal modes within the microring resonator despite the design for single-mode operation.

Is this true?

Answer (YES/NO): NO